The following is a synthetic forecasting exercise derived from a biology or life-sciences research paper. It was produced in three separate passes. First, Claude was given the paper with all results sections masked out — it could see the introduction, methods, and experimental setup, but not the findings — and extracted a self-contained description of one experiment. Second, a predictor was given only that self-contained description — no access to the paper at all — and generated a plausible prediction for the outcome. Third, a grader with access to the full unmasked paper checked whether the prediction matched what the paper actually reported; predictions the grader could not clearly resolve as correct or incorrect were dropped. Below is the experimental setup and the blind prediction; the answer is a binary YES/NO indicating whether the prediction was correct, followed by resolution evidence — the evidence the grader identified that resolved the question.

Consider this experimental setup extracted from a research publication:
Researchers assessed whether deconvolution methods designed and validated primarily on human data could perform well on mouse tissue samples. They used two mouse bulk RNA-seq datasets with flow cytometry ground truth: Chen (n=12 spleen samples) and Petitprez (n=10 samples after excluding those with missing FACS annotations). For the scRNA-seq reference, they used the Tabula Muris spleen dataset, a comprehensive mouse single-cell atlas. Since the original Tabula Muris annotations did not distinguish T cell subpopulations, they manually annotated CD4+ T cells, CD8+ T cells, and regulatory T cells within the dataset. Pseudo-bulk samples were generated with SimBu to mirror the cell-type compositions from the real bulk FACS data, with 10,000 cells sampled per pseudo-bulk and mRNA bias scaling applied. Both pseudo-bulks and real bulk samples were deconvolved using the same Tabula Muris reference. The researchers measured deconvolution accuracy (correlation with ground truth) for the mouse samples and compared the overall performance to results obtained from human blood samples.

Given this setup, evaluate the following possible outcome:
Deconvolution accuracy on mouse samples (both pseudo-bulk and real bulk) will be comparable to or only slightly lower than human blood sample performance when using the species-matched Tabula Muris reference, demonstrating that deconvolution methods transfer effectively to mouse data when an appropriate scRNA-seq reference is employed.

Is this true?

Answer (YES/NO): YES